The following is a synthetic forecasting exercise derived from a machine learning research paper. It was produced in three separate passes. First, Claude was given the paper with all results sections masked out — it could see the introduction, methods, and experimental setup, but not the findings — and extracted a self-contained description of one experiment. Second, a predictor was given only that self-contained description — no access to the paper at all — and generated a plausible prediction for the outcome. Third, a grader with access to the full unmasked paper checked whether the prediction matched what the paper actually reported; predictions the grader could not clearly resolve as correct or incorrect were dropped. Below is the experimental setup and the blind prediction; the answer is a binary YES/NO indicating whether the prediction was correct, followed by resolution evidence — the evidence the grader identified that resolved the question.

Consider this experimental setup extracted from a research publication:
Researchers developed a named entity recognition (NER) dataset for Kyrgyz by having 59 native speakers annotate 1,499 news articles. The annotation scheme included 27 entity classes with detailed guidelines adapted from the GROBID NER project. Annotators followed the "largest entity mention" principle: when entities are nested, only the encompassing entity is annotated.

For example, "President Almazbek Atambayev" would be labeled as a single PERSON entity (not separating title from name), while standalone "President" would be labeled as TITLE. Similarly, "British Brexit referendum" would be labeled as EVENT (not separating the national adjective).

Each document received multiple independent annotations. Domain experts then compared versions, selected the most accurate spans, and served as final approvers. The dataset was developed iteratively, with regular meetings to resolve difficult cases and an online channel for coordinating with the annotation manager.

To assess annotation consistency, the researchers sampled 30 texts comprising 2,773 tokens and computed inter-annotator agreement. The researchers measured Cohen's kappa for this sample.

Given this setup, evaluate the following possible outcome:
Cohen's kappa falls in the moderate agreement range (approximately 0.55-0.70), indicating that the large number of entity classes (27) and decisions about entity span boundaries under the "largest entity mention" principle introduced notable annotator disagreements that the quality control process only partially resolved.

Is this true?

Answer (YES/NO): NO